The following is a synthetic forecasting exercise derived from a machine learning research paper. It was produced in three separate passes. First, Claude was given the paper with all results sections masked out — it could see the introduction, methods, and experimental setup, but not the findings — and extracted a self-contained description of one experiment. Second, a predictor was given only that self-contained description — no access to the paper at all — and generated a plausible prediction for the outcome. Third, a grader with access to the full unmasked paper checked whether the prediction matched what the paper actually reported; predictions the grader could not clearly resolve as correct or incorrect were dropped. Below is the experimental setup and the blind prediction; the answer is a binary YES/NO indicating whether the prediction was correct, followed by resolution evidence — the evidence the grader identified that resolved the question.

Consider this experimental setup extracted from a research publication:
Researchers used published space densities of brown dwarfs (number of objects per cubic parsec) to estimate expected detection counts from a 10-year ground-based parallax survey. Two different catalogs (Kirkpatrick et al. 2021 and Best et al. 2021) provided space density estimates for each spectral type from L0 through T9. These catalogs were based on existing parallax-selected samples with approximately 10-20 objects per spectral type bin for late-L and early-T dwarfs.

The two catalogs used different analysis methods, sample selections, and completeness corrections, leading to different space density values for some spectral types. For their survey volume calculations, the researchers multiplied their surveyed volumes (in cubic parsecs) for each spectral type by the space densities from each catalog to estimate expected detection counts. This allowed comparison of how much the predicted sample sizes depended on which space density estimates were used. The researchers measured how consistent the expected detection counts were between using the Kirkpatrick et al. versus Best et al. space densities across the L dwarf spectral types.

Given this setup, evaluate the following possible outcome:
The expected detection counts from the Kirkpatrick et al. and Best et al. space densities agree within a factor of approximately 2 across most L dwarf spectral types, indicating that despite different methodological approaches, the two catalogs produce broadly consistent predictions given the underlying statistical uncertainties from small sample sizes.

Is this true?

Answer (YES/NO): YES